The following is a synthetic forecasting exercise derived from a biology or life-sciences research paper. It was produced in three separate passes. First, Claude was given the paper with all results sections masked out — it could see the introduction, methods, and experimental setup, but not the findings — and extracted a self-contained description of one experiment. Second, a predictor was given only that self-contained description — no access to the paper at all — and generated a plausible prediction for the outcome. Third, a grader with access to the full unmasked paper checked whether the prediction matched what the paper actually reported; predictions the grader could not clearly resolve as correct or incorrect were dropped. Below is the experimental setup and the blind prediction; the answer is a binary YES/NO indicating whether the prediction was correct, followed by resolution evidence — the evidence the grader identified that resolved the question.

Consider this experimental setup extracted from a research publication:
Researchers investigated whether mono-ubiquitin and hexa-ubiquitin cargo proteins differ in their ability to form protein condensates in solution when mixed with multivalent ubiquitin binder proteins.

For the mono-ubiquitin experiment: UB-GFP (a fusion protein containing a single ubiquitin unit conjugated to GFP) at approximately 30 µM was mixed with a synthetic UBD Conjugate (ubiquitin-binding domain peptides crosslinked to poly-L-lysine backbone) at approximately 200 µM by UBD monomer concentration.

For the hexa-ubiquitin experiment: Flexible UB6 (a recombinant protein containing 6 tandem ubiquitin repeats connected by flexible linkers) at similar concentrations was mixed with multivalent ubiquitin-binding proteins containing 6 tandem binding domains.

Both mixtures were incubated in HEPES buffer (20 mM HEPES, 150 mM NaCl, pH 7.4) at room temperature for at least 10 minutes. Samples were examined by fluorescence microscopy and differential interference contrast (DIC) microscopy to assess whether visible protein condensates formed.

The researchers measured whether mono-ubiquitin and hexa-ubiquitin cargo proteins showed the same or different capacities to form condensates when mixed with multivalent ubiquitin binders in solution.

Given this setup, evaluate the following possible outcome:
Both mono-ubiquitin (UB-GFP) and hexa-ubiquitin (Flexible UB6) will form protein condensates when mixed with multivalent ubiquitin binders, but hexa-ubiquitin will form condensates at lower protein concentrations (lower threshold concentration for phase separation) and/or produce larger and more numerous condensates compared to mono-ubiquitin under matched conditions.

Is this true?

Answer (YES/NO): YES